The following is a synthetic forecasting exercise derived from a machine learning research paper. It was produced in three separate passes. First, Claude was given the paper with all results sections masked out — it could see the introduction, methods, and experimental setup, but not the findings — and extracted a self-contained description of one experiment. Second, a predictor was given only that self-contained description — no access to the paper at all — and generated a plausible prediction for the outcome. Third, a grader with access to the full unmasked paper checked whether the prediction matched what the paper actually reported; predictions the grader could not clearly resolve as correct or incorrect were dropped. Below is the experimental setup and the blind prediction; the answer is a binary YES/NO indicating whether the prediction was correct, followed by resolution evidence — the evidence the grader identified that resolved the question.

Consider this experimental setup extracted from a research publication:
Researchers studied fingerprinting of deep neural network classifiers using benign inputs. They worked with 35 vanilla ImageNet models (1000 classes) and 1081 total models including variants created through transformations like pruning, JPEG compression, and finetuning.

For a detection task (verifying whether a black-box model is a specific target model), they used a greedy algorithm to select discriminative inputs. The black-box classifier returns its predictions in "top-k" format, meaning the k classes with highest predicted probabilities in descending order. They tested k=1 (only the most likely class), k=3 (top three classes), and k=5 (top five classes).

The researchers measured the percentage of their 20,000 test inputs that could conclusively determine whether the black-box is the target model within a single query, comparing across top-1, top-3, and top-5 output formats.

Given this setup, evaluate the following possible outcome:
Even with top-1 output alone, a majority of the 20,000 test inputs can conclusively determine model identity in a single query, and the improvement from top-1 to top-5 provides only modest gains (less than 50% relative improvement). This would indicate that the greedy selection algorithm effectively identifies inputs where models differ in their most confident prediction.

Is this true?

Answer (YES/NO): NO